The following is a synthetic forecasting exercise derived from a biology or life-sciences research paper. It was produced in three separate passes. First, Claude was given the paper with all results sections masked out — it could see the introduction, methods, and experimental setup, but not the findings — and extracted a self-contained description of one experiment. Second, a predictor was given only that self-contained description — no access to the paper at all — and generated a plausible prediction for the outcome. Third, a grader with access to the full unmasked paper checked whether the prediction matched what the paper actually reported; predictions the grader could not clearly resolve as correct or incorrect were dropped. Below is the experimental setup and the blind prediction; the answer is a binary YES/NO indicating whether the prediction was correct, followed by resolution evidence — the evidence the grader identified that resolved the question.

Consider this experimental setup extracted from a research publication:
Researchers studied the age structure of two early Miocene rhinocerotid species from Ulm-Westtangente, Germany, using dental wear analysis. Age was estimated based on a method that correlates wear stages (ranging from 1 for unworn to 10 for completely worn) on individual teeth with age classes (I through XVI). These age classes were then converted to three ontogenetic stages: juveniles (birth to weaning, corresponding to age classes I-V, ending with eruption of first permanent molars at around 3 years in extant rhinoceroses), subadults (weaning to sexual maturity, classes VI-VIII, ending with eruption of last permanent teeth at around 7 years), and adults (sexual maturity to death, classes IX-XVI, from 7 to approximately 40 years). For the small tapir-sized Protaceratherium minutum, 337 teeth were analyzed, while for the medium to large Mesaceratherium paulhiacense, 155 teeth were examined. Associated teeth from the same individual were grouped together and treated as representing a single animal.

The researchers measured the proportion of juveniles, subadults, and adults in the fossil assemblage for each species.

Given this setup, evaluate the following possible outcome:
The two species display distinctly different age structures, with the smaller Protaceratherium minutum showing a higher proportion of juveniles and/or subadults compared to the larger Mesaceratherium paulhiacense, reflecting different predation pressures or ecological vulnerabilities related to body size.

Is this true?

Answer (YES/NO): NO